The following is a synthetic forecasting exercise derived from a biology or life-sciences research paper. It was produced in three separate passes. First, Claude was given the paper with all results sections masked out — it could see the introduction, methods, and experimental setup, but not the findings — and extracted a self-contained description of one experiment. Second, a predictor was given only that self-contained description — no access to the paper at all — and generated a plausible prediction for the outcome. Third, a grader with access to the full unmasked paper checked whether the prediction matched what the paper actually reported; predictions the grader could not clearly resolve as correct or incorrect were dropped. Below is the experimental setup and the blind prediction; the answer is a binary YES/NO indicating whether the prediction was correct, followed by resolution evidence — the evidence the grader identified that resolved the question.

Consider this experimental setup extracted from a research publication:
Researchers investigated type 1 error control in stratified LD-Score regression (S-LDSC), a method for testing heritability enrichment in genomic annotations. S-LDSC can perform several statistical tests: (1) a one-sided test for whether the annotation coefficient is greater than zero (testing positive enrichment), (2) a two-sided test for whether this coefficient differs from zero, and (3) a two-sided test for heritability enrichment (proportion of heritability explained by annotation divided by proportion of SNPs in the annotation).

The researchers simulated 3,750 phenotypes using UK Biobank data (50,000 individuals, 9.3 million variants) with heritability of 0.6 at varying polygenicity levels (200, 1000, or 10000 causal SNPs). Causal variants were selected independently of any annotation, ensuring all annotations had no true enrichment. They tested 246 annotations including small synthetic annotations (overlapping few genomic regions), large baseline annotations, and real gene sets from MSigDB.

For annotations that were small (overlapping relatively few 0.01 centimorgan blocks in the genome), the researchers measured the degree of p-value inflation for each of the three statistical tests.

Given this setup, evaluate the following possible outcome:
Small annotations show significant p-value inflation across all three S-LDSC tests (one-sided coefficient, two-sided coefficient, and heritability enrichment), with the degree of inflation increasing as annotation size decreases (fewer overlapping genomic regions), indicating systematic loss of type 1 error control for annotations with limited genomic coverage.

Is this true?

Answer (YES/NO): NO